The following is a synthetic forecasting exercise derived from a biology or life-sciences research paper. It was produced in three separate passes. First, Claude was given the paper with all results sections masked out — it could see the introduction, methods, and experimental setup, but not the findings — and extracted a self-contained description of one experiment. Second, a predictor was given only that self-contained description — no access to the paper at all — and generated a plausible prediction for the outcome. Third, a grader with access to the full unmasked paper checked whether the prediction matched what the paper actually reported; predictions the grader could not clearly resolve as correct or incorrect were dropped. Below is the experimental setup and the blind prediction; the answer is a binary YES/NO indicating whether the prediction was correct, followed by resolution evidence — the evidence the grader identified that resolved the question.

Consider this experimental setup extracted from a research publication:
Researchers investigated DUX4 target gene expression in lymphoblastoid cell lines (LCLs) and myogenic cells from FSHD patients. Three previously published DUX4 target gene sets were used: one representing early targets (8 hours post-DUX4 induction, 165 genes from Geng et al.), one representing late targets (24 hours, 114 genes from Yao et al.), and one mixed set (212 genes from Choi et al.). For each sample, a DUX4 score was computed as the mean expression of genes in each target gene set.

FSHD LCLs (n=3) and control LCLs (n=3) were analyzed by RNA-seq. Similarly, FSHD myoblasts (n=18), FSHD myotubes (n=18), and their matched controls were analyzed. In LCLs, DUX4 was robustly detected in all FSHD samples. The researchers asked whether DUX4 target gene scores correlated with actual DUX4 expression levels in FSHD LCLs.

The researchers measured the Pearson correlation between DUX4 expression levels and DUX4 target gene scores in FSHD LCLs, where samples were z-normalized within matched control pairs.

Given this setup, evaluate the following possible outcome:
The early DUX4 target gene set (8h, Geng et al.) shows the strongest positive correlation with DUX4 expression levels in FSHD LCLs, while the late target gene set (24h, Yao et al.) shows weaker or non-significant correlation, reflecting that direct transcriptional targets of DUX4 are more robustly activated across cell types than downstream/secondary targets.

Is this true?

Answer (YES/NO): NO